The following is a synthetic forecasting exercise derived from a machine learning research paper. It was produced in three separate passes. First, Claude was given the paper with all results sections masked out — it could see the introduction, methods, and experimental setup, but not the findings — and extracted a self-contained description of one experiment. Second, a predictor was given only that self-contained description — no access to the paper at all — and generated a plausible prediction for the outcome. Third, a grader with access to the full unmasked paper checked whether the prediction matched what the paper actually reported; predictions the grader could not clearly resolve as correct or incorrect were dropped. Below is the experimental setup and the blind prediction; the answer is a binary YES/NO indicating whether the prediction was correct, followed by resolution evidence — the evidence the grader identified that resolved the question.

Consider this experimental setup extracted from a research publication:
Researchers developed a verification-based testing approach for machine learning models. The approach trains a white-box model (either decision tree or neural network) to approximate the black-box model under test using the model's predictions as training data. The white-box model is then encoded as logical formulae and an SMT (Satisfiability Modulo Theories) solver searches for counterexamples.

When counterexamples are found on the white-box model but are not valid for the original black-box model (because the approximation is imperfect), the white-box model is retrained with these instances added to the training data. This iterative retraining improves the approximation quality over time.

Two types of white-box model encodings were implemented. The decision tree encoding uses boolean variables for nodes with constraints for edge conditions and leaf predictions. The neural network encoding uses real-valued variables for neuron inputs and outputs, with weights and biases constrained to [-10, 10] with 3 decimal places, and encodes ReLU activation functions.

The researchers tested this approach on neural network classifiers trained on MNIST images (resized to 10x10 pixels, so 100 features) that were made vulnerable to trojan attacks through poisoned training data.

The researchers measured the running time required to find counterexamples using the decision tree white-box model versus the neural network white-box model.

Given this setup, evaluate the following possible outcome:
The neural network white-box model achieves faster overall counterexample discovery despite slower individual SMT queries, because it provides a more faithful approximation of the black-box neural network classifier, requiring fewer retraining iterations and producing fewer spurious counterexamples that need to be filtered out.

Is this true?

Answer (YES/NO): NO